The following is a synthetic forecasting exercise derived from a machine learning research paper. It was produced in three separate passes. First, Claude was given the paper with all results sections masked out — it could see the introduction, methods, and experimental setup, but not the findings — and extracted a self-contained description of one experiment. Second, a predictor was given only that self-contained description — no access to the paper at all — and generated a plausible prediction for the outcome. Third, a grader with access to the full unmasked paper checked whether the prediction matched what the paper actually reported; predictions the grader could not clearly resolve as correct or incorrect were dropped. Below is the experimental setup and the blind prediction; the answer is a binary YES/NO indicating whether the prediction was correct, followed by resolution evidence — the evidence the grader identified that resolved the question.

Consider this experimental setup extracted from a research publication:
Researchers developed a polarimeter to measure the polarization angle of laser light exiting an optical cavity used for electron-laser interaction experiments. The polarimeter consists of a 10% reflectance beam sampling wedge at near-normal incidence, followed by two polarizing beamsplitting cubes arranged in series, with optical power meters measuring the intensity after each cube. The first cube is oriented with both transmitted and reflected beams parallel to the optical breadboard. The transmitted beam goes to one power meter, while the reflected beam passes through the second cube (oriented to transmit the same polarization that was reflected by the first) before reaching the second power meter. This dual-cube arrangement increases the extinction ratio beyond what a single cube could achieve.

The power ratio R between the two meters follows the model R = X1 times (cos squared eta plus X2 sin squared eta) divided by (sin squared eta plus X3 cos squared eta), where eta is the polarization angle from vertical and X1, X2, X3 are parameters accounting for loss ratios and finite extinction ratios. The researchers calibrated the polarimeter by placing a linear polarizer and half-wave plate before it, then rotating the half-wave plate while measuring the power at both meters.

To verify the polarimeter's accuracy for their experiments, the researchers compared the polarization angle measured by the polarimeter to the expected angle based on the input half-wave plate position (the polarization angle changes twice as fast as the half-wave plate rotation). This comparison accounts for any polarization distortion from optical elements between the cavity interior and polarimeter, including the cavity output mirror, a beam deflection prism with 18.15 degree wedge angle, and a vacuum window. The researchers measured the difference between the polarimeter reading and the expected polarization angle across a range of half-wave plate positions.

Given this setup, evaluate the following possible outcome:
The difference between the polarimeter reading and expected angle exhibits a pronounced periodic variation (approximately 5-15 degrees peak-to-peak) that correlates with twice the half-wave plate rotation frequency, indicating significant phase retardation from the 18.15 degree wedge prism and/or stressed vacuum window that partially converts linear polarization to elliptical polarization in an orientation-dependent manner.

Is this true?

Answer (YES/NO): NO